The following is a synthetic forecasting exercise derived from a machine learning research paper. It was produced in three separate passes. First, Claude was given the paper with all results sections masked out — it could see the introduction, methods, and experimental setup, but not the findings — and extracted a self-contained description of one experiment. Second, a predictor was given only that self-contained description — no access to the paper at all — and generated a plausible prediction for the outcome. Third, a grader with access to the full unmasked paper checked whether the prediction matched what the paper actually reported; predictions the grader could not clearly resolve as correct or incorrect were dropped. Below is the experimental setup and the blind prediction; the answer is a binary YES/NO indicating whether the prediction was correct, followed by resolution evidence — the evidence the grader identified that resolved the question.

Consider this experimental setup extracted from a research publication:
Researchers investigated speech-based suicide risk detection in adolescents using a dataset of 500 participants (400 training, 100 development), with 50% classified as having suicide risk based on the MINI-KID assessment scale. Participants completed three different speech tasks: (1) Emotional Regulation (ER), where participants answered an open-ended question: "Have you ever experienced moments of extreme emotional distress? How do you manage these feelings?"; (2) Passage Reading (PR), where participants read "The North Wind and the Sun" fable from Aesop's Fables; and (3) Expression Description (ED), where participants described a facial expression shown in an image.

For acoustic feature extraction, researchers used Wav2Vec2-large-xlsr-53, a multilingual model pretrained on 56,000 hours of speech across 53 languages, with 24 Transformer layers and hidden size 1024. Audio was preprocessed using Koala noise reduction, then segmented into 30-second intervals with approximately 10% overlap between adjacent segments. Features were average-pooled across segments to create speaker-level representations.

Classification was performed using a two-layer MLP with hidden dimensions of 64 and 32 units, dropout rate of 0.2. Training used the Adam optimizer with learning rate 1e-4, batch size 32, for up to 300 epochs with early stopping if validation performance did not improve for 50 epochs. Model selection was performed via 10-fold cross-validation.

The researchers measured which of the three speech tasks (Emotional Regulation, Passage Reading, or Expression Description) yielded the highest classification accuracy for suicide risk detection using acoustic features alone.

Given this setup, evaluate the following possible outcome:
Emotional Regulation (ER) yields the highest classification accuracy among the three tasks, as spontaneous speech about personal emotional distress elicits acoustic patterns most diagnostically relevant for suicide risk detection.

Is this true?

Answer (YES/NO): NO